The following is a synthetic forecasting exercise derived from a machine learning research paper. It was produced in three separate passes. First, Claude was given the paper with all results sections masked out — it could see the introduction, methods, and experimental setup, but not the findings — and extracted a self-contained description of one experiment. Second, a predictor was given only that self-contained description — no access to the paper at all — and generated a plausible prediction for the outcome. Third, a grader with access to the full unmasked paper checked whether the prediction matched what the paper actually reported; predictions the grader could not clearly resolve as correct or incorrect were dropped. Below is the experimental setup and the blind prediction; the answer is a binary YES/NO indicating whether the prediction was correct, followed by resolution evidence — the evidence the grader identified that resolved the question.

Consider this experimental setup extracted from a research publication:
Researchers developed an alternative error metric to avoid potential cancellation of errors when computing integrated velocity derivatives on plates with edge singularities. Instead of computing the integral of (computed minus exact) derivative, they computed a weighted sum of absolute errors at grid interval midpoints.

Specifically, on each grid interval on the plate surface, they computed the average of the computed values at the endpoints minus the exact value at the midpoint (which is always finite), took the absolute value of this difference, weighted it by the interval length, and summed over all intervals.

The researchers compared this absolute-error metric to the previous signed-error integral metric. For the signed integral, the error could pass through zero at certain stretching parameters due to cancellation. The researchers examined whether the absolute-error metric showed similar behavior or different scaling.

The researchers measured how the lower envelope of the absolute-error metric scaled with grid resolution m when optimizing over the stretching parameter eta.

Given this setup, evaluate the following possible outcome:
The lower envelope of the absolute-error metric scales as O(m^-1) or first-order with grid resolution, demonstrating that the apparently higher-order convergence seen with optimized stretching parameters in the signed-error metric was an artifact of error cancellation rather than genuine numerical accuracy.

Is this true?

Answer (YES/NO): NO